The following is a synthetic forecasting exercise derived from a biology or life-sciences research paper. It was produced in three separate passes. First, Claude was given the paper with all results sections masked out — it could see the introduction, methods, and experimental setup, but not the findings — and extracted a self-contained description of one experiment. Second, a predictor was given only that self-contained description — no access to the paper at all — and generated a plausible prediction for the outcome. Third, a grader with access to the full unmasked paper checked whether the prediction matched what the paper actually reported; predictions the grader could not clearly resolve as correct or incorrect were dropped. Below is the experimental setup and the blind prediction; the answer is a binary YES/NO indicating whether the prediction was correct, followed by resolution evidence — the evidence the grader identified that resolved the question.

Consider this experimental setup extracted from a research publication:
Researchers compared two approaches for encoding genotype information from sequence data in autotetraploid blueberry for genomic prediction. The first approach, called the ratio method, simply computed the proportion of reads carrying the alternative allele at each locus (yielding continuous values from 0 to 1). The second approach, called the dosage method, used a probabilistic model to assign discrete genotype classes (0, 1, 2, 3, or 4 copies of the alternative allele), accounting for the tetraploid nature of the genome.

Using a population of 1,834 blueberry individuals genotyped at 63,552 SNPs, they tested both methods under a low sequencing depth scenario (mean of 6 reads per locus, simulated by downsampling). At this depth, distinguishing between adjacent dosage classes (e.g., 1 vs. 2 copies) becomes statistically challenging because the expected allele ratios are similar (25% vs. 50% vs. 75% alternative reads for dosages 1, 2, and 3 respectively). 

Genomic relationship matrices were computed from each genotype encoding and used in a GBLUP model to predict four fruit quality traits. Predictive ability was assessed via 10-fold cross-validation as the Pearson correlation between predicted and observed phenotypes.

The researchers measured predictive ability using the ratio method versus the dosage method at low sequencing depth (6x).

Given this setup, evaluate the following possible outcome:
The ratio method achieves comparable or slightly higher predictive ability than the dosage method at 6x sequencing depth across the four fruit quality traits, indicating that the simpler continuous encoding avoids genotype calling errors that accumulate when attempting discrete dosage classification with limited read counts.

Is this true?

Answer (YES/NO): NO